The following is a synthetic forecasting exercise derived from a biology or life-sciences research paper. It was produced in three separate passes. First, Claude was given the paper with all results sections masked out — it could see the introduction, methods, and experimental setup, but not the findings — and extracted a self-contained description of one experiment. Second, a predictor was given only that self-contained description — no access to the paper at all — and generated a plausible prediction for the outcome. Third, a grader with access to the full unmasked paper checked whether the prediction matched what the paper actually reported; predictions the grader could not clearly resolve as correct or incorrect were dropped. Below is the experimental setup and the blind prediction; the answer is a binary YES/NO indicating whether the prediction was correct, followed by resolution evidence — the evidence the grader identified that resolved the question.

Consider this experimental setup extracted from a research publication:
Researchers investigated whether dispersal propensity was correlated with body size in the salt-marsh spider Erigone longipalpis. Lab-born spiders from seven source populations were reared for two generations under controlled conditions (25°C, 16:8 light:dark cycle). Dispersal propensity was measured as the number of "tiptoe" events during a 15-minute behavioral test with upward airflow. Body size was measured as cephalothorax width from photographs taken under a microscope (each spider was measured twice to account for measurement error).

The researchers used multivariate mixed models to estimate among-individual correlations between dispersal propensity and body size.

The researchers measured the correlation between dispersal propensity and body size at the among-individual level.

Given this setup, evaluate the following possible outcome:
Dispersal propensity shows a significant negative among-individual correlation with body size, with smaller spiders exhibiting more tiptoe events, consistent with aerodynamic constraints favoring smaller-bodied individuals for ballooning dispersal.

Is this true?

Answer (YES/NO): NO